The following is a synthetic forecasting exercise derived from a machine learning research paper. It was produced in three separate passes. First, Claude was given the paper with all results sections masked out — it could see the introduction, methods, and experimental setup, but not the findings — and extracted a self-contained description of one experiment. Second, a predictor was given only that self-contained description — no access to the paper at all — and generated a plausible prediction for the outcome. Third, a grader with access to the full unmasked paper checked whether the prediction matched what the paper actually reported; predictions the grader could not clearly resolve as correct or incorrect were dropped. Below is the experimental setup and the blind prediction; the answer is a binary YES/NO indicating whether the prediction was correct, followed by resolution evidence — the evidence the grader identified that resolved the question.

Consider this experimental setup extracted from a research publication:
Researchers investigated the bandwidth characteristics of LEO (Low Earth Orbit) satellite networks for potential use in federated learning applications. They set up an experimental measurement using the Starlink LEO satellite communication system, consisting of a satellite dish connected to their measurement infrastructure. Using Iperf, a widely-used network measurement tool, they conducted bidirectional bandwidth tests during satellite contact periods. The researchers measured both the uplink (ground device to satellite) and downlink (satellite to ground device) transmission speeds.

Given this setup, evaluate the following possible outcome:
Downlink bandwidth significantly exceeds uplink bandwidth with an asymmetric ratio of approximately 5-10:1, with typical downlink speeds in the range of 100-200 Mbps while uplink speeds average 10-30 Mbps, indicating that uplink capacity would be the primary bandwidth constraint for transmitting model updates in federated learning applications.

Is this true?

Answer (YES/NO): YES